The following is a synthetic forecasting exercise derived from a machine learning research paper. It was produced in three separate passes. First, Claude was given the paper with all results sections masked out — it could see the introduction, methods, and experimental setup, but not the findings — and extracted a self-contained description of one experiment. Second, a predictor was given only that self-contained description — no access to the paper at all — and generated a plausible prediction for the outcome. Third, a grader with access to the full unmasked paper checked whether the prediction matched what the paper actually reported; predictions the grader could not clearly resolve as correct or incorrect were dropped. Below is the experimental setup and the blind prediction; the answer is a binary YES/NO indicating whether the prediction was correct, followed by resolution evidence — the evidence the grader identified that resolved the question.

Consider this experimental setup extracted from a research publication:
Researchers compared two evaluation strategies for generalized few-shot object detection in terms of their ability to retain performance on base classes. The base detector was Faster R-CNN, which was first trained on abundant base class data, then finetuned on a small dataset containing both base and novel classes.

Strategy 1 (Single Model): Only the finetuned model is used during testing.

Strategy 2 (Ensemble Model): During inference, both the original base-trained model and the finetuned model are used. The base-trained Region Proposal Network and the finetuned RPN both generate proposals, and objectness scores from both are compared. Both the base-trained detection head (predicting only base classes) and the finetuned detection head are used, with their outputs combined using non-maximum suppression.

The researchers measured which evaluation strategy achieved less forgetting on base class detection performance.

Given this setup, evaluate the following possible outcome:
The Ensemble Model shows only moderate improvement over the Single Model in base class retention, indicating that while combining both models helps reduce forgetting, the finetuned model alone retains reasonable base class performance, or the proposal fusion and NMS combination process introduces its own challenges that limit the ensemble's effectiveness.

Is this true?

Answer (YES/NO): NO